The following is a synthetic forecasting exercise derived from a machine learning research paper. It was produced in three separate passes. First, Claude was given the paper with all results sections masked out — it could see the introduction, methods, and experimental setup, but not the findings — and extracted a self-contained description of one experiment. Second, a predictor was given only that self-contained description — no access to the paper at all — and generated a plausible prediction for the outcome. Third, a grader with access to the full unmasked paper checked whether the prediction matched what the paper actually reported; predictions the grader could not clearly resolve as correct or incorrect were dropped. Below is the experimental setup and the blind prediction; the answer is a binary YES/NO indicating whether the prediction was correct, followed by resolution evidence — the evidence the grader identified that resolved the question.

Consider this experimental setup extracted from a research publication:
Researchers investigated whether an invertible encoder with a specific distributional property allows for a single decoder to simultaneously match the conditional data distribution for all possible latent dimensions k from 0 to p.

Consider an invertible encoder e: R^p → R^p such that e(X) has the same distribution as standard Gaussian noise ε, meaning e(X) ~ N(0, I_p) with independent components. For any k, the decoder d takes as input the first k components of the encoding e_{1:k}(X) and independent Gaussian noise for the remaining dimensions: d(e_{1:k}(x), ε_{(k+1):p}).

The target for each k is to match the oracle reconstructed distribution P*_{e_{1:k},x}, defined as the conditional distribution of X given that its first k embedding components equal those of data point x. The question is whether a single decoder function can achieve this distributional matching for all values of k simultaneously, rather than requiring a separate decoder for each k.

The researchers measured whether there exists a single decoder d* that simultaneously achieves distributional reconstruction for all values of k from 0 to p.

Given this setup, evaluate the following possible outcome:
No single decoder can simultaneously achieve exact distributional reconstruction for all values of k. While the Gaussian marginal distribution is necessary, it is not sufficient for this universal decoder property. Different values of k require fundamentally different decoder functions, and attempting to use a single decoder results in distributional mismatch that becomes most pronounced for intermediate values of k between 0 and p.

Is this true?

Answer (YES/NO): NO